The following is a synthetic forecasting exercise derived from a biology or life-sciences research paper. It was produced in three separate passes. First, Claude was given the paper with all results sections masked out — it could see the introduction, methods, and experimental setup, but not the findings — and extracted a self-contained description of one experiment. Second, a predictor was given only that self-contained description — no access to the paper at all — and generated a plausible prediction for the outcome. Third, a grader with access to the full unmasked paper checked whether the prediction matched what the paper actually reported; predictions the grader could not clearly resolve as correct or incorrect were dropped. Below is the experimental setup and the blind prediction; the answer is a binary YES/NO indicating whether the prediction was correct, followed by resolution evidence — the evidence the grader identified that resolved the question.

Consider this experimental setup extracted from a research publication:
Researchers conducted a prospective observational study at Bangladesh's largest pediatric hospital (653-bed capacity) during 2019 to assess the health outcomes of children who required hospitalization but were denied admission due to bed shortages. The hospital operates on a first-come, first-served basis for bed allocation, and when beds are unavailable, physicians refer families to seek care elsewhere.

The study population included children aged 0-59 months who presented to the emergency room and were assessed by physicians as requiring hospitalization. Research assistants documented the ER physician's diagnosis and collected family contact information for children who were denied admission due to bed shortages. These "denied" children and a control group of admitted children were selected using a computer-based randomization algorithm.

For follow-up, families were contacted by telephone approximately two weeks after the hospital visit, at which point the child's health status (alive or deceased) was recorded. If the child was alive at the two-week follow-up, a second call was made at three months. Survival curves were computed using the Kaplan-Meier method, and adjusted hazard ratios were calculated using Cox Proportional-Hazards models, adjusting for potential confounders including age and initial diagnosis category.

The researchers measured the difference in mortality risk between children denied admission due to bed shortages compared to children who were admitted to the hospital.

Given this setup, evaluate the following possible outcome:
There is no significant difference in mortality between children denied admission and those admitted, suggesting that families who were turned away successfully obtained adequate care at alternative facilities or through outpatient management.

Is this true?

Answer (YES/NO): NO